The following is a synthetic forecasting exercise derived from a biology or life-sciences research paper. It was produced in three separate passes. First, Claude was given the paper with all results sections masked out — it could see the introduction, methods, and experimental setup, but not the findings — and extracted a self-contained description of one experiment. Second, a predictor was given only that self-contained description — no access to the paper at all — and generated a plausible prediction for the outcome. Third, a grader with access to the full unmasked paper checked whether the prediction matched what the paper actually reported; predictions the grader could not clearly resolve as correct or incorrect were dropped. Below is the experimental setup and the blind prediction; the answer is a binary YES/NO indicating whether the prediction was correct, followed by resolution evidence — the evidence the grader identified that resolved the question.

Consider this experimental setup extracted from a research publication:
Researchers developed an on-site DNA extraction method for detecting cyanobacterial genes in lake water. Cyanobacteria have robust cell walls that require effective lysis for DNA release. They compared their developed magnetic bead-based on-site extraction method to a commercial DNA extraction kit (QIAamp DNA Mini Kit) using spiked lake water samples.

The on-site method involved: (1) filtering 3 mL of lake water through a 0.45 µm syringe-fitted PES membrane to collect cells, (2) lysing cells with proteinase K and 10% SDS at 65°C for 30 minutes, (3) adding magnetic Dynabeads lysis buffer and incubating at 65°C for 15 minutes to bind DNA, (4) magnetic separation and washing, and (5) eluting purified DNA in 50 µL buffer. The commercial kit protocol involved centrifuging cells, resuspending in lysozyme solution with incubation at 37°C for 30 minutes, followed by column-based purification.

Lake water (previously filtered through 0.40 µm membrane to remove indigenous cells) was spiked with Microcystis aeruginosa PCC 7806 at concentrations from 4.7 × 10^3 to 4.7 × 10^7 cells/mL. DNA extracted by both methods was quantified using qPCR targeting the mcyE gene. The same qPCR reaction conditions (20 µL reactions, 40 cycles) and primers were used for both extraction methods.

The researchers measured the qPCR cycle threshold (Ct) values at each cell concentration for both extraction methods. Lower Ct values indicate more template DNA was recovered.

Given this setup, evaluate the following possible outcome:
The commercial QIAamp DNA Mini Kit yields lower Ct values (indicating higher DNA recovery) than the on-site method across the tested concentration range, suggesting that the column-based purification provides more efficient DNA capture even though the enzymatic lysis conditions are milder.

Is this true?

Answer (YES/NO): YES